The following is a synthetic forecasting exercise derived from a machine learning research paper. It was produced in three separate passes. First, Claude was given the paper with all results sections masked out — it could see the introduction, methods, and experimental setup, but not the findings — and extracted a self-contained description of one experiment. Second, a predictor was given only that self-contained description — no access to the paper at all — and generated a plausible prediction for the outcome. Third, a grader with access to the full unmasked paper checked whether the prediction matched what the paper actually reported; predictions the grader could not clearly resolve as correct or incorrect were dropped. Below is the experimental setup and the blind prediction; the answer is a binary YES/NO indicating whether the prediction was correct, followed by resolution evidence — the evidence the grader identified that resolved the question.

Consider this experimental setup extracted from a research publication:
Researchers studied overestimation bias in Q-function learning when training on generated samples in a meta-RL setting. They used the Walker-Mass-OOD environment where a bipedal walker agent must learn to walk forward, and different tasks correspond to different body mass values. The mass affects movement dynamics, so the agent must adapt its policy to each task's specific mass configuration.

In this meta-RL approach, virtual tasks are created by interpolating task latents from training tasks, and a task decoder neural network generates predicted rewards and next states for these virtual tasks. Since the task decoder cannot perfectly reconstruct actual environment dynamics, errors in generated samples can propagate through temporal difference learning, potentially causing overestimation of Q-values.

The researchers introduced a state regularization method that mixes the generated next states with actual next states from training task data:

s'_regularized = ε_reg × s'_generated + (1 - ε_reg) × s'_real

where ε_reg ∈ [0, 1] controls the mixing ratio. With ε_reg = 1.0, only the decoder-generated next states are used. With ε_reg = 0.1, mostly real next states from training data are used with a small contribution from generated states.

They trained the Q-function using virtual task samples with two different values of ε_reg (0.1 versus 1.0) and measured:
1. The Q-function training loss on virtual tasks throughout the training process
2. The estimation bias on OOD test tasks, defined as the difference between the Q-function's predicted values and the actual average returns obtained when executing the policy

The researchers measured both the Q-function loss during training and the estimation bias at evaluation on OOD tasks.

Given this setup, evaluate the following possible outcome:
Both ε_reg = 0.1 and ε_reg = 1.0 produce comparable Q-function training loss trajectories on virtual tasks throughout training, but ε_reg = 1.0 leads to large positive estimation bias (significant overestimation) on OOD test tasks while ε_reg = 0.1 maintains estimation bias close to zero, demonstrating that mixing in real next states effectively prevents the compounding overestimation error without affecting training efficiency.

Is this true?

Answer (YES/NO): NO